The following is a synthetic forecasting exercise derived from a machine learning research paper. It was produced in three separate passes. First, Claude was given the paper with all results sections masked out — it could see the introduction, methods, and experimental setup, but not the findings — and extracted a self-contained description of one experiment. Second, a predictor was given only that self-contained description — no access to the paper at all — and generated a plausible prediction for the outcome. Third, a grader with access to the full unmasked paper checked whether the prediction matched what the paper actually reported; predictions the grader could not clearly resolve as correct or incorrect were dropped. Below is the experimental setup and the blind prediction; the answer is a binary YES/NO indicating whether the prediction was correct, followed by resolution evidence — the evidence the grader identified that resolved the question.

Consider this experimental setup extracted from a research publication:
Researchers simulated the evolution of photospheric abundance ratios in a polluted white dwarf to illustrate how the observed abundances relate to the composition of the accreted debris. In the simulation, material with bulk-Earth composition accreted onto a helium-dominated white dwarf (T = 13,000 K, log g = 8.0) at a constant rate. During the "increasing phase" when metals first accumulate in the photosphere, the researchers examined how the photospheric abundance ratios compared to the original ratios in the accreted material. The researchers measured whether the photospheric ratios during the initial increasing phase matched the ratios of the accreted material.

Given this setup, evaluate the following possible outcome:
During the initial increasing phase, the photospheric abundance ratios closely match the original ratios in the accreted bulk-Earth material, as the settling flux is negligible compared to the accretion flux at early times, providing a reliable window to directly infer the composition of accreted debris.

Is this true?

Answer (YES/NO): YES